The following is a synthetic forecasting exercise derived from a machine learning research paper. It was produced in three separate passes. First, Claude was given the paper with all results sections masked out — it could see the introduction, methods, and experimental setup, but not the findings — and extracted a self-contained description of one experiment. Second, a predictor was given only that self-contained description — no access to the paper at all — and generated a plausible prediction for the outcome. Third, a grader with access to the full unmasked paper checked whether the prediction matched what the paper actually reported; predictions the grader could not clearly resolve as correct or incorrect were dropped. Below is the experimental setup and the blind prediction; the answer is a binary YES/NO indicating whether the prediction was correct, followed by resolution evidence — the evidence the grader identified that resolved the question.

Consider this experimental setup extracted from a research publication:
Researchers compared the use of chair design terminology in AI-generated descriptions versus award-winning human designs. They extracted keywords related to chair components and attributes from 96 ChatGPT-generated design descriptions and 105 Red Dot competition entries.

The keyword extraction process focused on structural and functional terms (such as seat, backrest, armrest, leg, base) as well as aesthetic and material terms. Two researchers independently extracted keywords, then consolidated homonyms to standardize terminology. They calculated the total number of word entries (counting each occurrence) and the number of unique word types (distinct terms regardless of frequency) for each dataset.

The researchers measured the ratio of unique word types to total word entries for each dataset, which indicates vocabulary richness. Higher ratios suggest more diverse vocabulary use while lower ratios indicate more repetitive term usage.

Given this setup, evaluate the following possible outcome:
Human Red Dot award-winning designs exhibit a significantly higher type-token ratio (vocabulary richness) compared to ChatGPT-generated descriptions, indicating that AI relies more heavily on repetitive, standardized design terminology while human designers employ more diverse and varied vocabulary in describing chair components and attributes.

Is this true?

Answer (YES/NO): YES